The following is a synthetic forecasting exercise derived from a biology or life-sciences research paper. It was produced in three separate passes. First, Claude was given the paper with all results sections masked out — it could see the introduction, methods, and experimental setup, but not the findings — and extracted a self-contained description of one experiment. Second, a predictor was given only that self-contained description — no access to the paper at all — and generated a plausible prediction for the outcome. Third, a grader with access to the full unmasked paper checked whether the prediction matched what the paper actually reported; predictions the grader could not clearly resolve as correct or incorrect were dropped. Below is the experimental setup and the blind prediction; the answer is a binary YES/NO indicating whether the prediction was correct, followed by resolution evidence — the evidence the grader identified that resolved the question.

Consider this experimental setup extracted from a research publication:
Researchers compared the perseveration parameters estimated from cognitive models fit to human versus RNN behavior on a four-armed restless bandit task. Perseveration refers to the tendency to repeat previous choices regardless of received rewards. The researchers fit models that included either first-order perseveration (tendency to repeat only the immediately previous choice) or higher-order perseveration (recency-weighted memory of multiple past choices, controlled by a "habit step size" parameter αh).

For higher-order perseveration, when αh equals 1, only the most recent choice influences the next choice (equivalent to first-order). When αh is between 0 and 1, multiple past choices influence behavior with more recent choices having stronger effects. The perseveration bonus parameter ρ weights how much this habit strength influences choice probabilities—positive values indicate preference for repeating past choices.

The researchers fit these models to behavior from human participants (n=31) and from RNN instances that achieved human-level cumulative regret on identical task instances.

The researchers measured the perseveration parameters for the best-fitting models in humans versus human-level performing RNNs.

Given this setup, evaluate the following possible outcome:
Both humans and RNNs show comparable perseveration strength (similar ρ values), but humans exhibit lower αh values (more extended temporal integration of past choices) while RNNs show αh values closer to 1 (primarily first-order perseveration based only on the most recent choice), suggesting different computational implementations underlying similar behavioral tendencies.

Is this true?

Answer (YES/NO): NO